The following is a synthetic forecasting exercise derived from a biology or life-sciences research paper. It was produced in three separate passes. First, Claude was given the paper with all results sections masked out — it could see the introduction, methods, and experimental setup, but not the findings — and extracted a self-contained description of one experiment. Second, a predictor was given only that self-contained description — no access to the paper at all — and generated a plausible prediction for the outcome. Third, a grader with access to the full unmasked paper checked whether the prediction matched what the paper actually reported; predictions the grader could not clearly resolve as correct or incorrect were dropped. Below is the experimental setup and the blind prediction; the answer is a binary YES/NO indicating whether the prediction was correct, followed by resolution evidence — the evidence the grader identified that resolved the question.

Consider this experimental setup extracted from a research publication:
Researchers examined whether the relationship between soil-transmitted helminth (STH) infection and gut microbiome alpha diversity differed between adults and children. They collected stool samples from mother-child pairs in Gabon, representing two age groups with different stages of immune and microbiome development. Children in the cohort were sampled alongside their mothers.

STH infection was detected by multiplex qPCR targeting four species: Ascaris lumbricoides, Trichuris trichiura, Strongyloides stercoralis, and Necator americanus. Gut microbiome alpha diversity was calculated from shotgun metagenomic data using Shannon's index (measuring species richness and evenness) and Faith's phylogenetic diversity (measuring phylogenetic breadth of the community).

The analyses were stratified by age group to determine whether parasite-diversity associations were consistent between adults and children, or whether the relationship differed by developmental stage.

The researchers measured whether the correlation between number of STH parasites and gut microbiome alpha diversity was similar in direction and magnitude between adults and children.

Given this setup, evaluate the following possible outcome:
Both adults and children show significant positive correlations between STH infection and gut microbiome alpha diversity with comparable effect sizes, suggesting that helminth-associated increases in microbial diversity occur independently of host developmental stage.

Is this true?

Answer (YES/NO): NO